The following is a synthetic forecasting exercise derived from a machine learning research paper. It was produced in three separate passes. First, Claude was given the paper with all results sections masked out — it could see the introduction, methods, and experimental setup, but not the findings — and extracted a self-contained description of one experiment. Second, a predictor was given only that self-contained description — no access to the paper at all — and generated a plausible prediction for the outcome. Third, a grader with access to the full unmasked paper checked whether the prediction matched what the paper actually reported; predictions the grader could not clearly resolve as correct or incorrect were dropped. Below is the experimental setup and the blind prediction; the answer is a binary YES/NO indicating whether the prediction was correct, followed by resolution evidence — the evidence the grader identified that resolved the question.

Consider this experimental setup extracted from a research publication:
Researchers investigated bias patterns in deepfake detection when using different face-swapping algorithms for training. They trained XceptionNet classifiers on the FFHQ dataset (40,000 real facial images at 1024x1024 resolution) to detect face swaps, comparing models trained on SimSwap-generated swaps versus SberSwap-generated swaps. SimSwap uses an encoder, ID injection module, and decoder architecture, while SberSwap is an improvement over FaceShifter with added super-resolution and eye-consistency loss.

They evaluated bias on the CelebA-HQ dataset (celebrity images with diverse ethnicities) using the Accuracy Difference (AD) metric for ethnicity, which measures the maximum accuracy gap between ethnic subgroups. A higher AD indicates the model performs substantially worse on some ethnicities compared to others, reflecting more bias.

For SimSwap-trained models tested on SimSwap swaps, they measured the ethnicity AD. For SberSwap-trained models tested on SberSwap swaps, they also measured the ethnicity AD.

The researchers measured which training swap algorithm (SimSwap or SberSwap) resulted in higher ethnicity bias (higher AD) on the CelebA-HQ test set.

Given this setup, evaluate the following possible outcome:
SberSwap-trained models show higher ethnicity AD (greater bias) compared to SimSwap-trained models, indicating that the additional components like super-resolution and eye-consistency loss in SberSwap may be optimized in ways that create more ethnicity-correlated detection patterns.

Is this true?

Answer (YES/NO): NO